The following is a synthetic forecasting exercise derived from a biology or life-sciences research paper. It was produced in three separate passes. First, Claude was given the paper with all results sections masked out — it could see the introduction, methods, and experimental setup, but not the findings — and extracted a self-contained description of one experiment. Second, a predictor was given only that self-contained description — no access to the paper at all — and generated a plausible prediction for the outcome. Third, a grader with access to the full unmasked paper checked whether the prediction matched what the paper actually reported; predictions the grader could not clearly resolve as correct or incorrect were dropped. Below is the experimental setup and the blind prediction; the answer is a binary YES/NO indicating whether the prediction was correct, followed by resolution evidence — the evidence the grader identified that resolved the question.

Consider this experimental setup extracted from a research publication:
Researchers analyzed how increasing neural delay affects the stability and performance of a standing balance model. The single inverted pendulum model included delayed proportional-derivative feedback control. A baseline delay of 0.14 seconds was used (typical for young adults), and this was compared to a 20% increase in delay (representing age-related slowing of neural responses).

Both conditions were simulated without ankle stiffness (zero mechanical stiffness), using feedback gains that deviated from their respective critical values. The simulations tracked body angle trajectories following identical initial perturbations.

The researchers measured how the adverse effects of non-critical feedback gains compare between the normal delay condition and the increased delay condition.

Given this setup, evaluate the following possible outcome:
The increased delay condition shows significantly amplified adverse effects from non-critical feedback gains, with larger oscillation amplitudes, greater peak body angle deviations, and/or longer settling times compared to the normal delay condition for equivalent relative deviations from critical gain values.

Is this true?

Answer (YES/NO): YES